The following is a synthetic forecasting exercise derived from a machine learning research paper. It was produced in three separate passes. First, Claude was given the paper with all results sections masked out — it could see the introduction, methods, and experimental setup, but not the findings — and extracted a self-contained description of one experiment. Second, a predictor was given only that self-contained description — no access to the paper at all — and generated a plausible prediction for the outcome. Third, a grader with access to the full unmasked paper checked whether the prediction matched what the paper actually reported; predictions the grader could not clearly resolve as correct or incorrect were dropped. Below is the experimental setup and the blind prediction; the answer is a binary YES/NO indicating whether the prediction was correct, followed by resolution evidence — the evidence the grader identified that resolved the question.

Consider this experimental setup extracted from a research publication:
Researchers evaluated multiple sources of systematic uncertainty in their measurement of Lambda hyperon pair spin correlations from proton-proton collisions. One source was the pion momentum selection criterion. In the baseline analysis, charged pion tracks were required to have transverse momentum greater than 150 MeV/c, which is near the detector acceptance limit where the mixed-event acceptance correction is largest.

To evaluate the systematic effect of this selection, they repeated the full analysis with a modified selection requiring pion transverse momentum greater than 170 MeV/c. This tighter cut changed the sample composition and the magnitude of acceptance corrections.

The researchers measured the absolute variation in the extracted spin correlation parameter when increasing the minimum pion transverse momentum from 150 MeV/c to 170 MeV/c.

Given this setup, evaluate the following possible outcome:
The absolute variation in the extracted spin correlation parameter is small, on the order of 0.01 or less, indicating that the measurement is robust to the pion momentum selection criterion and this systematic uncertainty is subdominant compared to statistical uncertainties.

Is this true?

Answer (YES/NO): YES